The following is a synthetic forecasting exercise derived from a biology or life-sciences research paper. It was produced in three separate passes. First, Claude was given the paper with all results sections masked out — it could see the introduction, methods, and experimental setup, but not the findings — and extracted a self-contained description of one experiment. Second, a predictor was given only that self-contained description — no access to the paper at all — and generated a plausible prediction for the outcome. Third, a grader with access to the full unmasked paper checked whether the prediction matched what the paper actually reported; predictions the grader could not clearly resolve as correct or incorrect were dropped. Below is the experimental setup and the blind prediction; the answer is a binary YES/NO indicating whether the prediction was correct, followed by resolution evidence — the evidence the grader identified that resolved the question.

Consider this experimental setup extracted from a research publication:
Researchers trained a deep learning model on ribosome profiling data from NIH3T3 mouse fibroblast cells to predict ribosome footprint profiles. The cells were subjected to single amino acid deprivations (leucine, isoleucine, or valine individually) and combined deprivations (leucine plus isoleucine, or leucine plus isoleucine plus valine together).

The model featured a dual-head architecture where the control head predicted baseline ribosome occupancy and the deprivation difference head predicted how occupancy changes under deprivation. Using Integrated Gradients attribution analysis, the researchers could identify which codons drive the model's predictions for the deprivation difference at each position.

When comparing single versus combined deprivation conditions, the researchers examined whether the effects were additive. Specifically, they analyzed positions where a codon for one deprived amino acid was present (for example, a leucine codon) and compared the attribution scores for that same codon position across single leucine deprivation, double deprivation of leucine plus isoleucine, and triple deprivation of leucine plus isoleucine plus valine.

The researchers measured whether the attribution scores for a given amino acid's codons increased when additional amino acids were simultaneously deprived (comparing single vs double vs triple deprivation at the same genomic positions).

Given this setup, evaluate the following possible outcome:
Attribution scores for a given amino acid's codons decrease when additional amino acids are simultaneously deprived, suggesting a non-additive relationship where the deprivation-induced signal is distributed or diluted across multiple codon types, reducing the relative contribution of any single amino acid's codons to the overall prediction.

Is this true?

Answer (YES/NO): NO